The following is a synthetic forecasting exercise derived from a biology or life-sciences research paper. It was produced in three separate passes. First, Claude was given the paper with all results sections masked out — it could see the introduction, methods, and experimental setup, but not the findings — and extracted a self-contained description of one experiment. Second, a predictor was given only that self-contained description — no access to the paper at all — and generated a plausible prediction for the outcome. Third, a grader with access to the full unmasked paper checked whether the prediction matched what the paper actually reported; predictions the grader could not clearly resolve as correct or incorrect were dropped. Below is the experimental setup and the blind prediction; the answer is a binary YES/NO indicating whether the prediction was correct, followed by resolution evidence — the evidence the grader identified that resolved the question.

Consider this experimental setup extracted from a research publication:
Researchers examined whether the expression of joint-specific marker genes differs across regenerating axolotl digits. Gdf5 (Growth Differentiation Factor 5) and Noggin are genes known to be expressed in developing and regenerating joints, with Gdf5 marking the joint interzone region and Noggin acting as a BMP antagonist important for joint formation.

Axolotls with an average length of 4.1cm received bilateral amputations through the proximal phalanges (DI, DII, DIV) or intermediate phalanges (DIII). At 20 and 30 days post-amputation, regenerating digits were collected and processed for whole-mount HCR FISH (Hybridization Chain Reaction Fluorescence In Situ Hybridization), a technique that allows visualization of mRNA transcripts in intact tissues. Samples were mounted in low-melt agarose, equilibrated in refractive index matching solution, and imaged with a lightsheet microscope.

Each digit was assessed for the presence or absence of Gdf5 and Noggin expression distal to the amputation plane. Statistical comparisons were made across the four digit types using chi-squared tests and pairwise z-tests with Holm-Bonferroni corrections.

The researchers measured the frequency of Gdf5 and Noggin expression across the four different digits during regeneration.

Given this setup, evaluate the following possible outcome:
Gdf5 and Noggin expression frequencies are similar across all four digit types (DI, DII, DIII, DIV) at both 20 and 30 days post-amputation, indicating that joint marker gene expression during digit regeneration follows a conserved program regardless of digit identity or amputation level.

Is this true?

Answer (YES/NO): NO